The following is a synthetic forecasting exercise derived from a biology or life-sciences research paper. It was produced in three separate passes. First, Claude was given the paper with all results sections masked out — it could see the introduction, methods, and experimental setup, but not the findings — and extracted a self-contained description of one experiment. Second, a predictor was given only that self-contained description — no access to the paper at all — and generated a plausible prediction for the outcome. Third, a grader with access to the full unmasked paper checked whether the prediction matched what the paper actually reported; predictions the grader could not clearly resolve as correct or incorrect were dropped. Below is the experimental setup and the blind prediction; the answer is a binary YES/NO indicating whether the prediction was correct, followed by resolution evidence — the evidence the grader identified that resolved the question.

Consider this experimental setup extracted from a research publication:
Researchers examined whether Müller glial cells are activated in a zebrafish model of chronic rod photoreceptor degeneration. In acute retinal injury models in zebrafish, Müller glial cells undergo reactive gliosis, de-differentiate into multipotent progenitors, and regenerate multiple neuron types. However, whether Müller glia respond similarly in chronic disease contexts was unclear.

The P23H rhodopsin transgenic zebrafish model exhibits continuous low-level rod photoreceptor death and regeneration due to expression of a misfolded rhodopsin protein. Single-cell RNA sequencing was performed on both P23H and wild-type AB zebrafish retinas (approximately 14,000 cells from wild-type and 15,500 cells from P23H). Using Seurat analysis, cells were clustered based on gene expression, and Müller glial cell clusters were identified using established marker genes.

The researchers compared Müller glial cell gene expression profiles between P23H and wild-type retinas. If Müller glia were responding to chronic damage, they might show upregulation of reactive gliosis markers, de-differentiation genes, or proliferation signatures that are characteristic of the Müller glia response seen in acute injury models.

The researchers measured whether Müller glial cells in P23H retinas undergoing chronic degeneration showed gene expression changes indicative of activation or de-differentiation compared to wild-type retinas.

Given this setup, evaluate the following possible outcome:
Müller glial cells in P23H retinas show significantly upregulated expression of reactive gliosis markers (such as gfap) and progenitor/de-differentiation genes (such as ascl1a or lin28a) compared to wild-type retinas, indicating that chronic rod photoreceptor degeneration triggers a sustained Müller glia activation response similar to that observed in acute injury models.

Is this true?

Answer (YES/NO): NO